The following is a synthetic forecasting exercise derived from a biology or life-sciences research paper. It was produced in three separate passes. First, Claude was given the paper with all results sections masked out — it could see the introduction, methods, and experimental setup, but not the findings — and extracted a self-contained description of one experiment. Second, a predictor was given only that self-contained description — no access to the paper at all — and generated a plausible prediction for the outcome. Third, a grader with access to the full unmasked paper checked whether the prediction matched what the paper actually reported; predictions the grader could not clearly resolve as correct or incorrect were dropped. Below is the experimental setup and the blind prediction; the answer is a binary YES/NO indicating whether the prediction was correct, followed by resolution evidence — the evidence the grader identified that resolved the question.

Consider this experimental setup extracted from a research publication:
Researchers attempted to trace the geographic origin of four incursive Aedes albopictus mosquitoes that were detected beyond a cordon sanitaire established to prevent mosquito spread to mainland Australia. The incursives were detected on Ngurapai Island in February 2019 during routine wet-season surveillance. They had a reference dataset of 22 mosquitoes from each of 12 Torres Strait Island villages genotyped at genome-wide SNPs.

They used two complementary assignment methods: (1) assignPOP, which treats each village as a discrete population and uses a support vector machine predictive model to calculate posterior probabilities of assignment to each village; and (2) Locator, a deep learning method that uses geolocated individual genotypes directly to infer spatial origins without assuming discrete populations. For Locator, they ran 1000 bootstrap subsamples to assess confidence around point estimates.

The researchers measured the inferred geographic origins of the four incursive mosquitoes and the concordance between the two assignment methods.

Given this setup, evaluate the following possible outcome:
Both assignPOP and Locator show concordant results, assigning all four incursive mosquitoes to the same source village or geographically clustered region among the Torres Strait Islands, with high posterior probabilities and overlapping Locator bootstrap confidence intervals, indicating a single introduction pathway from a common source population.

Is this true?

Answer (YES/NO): NO